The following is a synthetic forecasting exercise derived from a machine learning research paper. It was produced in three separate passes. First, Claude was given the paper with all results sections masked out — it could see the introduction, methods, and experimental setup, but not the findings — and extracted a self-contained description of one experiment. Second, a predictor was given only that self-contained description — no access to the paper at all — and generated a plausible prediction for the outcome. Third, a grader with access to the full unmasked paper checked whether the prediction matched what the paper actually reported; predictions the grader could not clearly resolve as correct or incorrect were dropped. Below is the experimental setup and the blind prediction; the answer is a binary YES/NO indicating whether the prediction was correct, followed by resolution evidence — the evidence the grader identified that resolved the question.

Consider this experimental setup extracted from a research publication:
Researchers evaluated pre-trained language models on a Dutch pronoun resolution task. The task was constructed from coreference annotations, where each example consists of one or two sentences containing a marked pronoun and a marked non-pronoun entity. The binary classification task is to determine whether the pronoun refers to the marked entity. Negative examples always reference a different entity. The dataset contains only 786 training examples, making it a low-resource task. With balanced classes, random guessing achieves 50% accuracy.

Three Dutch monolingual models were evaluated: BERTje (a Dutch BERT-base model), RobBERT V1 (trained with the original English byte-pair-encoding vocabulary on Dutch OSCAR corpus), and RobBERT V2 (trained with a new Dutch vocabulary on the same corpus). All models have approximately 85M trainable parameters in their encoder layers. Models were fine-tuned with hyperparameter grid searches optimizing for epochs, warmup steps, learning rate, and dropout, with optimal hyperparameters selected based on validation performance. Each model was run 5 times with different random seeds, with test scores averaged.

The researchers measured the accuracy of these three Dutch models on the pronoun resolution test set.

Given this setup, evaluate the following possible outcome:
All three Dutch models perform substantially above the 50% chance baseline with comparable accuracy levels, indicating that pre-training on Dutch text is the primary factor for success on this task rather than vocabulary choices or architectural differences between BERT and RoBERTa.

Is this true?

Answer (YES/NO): NO